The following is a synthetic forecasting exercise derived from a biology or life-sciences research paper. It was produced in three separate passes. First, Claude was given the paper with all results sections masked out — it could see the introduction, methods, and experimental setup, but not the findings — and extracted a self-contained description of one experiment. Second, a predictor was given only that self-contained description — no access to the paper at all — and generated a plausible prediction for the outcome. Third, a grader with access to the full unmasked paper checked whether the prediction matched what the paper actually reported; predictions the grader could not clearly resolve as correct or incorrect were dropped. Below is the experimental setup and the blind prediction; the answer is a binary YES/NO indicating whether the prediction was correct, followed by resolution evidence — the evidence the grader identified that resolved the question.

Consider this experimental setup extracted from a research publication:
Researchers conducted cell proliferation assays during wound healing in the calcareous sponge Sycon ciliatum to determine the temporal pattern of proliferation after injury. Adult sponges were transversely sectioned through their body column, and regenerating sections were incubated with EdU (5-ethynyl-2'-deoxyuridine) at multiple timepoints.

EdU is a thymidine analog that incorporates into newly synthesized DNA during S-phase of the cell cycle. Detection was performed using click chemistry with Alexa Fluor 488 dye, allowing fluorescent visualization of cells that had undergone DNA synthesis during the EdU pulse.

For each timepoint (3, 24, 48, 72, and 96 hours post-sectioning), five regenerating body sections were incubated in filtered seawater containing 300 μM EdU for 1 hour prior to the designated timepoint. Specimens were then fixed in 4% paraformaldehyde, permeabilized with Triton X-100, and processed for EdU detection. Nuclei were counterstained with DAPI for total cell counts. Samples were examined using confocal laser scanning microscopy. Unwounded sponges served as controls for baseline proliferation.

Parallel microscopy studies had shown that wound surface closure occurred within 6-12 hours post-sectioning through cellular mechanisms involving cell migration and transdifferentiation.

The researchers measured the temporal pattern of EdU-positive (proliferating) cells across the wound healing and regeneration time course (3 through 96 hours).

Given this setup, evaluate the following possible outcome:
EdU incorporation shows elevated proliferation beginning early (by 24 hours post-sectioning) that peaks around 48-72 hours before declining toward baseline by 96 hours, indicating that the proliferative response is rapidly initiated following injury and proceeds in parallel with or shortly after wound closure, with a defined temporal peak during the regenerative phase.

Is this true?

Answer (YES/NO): NO